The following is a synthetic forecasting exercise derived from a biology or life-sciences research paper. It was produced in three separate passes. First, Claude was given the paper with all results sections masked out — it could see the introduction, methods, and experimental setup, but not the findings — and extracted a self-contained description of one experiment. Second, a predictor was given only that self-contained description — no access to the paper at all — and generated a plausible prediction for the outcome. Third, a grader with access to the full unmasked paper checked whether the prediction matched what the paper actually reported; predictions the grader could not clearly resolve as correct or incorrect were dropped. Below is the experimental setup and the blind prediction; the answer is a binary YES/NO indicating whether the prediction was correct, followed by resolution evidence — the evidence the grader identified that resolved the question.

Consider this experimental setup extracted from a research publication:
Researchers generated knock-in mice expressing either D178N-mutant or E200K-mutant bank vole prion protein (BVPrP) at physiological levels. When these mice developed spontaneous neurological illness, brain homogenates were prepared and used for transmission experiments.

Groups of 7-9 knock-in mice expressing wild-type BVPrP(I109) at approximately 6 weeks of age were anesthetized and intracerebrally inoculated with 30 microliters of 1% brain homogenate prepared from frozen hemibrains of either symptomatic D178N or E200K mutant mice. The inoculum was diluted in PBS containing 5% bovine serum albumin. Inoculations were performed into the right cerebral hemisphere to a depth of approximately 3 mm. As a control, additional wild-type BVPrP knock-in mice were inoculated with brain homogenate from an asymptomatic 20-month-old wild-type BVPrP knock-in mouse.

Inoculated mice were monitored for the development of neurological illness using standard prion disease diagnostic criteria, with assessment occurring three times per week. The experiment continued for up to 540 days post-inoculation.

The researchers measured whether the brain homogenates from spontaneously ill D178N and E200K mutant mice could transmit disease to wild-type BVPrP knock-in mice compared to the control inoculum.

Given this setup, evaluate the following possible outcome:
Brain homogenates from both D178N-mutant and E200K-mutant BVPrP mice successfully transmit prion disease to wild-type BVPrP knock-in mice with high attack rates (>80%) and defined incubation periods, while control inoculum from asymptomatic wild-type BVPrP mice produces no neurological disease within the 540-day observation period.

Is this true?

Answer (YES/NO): NO